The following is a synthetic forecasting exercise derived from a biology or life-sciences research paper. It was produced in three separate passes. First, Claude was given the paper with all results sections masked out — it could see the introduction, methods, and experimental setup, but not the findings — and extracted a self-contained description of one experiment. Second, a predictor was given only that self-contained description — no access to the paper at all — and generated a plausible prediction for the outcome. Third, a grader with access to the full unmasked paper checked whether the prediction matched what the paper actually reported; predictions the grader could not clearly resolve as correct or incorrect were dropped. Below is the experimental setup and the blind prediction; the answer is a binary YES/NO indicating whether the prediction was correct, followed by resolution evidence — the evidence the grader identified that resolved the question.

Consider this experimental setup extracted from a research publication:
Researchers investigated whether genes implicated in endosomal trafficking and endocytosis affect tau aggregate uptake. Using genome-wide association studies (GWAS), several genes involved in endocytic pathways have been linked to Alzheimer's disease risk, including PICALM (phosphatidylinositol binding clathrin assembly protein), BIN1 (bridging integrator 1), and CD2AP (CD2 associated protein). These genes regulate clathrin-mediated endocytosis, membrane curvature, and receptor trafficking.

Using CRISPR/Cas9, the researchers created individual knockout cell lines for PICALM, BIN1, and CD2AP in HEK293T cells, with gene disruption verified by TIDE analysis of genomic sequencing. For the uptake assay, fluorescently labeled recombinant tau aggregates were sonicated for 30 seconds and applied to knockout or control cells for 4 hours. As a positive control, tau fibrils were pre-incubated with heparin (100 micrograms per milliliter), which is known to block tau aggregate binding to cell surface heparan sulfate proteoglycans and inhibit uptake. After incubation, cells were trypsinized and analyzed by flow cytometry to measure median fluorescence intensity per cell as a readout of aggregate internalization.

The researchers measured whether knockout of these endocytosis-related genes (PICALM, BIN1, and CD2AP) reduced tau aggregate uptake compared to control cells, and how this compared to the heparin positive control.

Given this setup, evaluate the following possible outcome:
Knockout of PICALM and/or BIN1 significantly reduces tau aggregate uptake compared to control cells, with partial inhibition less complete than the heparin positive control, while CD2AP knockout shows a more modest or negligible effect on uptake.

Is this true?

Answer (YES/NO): NO